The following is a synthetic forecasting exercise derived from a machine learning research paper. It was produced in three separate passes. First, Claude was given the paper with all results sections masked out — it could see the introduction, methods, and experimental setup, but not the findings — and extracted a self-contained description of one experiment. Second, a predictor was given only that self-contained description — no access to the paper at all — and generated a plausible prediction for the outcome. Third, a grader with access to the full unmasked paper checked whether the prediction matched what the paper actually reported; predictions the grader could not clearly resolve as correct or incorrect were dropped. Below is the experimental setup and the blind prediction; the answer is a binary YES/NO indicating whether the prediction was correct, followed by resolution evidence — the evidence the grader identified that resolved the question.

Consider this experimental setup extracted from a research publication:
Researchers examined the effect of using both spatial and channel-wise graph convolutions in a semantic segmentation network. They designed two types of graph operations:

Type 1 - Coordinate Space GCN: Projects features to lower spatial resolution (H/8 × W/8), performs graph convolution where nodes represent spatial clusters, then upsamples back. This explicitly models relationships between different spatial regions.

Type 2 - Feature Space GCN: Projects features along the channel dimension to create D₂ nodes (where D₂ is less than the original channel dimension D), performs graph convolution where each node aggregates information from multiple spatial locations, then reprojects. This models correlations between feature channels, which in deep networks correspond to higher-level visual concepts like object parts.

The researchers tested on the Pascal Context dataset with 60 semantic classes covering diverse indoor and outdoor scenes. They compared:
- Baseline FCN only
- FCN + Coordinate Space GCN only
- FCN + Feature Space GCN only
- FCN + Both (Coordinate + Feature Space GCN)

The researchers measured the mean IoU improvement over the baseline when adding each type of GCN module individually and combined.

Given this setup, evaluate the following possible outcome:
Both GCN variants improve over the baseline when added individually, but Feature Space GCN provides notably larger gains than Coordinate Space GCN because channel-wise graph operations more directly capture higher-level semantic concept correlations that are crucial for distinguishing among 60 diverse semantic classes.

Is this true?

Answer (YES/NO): NO